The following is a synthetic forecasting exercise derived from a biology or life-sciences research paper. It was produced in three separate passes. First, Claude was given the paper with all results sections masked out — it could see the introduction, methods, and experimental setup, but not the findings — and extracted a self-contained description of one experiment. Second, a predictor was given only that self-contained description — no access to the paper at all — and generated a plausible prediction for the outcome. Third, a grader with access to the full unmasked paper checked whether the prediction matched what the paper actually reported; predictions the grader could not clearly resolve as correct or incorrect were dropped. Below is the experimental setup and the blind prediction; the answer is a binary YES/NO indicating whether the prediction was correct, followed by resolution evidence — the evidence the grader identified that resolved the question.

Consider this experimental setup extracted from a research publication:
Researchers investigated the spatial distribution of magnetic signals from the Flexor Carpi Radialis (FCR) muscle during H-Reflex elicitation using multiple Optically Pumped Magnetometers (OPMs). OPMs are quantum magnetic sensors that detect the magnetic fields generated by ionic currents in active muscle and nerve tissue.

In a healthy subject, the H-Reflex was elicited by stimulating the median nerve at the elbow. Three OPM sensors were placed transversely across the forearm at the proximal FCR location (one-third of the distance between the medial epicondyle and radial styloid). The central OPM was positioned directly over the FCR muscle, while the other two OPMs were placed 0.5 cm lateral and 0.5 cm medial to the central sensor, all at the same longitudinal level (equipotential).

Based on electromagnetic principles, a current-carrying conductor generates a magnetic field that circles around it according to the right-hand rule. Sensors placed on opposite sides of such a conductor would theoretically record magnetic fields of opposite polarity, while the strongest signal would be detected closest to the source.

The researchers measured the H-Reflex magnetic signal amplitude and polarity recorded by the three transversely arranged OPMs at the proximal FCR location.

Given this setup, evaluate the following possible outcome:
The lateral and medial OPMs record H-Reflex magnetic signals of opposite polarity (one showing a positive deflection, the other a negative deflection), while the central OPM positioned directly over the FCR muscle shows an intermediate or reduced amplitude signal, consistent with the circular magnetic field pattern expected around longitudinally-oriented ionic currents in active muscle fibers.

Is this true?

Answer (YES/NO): NO